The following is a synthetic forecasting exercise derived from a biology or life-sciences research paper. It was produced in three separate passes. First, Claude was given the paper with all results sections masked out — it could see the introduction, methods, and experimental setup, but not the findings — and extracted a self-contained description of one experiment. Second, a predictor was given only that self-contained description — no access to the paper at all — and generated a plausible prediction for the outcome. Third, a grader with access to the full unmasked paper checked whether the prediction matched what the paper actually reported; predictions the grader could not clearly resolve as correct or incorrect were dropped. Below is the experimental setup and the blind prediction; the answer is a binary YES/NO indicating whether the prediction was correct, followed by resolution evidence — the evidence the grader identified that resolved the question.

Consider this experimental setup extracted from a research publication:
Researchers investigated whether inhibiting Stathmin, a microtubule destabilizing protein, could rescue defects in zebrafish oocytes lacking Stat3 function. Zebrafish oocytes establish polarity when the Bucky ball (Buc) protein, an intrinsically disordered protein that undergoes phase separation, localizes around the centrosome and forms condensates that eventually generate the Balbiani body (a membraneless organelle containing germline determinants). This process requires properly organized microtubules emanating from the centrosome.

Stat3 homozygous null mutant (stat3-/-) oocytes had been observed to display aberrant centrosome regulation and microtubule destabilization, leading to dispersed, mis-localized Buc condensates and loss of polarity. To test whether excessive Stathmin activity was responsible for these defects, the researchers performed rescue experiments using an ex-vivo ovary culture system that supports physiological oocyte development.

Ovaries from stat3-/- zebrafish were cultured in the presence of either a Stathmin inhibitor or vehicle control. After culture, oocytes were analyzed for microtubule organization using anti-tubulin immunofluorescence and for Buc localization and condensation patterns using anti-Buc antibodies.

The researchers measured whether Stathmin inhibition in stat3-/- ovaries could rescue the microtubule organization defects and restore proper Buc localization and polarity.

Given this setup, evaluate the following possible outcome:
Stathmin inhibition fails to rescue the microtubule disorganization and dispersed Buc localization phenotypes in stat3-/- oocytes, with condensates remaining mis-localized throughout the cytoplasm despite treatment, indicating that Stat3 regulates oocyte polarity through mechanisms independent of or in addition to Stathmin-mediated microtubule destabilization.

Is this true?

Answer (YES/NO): NO